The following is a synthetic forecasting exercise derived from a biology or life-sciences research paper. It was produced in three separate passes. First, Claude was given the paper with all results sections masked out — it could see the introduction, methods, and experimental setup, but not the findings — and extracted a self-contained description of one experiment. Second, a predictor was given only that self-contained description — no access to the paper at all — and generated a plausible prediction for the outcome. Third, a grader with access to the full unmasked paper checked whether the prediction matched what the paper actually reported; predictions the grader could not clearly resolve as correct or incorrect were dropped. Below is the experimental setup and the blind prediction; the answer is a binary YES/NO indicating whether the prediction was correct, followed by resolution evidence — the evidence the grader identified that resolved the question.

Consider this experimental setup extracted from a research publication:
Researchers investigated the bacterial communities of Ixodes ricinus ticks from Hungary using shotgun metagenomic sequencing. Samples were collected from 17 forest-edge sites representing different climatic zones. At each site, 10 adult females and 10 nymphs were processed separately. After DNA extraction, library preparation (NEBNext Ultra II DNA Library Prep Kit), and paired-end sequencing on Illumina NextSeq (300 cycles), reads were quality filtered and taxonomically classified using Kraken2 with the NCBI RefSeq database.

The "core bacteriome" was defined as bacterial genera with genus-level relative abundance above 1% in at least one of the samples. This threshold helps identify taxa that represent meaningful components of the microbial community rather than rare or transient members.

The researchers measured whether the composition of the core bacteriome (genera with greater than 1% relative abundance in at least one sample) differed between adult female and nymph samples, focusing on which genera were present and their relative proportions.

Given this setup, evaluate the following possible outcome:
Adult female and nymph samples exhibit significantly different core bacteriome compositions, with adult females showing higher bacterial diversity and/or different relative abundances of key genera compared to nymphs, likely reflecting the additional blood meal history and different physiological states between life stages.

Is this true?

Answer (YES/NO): NO